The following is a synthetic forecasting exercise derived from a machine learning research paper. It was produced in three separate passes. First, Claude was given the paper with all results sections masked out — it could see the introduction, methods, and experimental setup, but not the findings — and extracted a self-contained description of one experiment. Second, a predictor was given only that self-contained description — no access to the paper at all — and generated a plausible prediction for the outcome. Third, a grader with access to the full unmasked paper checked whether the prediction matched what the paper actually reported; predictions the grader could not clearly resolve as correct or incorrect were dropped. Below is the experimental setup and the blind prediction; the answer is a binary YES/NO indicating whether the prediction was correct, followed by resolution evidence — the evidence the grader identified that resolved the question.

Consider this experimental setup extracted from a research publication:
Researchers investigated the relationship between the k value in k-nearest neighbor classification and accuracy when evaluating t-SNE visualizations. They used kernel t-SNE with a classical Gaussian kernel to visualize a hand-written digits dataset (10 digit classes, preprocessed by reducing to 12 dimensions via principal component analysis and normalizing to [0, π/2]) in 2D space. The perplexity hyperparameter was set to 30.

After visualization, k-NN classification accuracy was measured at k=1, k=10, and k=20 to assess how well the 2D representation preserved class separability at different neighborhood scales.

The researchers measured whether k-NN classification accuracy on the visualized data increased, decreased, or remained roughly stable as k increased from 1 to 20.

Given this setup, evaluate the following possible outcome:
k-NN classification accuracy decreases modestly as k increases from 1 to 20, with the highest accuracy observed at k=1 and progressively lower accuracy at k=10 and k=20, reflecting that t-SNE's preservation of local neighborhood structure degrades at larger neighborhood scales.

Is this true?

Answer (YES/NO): NO